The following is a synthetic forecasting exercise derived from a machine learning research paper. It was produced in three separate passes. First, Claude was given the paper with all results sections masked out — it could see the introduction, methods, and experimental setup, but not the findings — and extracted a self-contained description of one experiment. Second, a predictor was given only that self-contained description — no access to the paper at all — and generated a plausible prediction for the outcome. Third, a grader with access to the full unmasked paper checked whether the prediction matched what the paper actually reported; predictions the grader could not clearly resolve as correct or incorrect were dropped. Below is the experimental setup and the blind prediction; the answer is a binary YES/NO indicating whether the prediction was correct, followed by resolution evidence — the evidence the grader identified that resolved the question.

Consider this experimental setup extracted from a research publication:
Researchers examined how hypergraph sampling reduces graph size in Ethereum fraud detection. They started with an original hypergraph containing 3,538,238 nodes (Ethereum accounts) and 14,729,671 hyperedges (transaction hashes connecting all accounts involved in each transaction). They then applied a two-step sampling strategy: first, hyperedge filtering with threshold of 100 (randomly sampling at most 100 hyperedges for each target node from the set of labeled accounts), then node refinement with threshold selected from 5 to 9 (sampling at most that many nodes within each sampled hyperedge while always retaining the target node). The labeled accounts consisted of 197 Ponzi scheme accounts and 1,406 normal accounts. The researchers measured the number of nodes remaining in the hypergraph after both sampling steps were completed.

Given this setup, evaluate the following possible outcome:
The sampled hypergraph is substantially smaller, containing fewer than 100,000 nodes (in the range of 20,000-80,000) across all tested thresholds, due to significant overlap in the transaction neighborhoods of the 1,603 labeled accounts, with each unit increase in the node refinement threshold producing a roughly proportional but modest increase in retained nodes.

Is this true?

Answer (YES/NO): YES